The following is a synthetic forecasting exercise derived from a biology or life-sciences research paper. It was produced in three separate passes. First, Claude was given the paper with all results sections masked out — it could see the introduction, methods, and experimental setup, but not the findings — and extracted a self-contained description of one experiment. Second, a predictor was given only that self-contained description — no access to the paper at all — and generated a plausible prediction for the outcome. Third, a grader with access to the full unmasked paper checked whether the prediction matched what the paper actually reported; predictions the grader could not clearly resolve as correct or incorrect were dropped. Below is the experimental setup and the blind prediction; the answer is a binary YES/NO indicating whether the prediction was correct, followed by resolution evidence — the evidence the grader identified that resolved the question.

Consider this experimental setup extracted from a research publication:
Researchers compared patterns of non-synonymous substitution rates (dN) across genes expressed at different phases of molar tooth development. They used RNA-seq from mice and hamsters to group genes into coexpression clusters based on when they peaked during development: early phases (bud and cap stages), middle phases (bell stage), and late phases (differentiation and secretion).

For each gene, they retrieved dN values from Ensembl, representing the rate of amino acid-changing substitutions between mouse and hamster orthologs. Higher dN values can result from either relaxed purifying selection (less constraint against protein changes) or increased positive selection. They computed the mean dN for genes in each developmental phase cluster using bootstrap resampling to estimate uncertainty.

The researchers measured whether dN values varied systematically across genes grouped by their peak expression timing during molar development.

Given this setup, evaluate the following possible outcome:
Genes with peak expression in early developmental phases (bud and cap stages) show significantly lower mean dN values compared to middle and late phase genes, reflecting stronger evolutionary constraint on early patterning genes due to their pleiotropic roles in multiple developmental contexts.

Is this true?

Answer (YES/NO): NO